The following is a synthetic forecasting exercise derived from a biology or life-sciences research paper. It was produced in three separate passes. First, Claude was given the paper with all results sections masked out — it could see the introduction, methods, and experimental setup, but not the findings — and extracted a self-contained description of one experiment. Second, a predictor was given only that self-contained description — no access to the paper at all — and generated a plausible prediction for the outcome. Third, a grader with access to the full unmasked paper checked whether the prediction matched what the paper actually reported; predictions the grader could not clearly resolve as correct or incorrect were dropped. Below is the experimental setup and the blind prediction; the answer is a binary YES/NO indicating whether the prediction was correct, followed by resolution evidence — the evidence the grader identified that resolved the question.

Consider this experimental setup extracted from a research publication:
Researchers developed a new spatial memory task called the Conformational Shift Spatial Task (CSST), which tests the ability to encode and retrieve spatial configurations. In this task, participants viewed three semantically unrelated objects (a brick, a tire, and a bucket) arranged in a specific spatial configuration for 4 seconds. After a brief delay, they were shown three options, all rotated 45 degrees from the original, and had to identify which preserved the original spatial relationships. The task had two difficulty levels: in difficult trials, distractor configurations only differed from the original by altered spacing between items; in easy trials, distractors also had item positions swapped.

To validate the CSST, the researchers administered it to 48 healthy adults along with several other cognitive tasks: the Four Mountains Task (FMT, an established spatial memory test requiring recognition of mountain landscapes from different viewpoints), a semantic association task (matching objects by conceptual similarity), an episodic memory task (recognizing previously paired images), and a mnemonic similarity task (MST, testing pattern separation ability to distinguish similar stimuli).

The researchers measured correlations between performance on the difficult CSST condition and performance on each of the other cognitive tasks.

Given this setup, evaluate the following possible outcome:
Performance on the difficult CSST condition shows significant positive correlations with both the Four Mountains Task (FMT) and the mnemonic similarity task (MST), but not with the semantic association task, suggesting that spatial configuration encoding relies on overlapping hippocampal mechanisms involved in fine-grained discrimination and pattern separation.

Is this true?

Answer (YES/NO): NO